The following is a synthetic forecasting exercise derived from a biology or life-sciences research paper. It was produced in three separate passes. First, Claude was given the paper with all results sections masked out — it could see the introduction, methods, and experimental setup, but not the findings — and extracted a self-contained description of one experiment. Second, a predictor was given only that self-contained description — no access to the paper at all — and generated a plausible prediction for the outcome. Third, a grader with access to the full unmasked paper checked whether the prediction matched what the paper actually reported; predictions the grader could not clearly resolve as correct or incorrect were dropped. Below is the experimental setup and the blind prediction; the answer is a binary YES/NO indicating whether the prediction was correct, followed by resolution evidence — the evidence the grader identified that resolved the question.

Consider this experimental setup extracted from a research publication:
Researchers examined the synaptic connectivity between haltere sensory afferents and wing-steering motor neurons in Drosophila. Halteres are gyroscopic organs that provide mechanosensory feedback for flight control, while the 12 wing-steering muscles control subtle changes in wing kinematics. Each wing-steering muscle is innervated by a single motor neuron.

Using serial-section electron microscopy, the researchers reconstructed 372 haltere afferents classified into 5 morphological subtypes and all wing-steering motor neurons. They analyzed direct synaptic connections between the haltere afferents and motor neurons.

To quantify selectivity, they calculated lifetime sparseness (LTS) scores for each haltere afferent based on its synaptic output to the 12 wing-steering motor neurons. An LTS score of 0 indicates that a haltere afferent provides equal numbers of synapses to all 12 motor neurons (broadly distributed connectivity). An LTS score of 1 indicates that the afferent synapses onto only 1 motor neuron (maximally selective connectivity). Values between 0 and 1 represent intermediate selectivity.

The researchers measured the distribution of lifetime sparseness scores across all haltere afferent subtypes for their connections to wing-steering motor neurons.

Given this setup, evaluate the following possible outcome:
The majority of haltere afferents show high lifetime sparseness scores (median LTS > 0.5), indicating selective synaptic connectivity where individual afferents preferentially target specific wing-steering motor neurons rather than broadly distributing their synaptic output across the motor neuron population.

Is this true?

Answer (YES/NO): YES